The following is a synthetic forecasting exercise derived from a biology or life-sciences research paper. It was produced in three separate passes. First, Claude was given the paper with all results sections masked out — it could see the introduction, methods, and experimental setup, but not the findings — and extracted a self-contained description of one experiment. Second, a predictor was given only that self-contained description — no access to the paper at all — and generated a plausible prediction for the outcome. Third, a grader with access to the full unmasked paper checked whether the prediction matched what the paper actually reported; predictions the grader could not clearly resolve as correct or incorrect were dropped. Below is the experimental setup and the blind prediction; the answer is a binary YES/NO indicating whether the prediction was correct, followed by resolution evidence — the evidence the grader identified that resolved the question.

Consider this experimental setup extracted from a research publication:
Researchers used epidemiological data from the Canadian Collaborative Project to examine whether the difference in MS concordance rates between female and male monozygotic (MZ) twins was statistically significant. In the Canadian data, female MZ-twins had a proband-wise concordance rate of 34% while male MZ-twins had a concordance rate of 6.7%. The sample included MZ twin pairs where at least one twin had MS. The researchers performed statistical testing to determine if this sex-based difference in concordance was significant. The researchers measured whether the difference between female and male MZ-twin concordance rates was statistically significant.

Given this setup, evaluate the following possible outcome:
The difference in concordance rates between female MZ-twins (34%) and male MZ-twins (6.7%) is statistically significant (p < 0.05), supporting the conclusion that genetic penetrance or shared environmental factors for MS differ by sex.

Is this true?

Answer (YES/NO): YES